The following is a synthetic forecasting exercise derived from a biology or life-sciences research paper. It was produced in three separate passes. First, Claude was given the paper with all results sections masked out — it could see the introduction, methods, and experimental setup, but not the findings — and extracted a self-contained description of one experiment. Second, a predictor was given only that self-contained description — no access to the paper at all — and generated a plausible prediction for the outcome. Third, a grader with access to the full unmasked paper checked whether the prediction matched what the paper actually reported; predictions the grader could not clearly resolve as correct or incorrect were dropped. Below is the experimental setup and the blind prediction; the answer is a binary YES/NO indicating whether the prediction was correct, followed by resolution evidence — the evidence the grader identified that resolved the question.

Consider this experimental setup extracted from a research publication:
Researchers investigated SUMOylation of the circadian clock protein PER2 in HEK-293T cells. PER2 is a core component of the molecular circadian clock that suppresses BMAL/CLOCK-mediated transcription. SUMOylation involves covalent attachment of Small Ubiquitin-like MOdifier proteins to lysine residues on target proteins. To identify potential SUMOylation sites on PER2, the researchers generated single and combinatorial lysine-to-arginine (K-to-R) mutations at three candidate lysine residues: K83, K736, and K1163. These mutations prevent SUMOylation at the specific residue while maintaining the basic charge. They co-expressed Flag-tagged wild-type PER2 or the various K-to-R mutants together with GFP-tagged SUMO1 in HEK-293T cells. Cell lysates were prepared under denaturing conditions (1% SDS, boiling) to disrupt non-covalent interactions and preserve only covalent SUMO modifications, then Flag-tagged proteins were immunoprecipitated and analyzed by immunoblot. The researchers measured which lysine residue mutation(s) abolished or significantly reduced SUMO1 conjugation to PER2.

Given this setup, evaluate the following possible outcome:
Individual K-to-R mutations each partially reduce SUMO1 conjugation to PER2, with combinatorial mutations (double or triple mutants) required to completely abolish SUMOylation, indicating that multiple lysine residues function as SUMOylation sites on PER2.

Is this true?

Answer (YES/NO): NO